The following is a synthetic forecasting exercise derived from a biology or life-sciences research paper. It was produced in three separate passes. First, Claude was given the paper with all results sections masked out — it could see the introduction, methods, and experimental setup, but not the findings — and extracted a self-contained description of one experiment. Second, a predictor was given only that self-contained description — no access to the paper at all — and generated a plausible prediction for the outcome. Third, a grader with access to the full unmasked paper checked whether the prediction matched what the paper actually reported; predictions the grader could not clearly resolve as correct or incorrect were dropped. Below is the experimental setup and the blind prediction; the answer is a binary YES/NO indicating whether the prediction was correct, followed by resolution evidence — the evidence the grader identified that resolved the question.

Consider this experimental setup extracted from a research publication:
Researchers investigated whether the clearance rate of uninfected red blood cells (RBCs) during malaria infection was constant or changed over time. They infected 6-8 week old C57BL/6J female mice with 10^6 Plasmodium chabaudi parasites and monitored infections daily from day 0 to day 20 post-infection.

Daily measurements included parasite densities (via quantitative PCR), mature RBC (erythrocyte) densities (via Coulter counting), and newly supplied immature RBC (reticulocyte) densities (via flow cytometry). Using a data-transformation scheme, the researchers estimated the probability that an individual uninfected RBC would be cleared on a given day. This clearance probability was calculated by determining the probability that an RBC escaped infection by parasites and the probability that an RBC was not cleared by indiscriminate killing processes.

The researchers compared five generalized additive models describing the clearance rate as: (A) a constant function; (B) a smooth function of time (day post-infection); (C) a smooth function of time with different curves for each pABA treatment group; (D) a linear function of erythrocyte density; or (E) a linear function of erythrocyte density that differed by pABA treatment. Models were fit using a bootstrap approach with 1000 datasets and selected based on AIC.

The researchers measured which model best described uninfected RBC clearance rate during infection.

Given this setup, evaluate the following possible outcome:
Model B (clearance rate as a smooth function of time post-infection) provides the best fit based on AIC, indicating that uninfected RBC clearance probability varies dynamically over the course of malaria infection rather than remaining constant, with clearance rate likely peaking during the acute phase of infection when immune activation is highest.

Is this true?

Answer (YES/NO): NO